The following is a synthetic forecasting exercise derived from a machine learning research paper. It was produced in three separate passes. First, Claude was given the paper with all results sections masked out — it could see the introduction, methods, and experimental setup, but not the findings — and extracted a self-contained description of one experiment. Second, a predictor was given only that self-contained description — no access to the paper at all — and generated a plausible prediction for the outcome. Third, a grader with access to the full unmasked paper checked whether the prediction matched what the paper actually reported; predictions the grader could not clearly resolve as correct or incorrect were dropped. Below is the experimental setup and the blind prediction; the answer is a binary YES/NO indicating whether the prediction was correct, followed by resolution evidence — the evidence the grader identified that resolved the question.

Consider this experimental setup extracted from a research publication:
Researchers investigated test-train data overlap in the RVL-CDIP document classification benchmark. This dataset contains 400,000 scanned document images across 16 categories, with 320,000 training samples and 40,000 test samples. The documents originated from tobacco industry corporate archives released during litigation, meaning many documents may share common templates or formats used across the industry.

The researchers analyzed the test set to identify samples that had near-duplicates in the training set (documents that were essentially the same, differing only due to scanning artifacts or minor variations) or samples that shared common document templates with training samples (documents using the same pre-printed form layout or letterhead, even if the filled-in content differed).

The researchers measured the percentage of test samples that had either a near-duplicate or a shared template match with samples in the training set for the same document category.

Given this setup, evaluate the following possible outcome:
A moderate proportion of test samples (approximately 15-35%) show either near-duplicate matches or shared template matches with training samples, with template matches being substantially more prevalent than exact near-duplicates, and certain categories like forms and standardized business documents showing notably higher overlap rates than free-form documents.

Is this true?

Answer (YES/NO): NO